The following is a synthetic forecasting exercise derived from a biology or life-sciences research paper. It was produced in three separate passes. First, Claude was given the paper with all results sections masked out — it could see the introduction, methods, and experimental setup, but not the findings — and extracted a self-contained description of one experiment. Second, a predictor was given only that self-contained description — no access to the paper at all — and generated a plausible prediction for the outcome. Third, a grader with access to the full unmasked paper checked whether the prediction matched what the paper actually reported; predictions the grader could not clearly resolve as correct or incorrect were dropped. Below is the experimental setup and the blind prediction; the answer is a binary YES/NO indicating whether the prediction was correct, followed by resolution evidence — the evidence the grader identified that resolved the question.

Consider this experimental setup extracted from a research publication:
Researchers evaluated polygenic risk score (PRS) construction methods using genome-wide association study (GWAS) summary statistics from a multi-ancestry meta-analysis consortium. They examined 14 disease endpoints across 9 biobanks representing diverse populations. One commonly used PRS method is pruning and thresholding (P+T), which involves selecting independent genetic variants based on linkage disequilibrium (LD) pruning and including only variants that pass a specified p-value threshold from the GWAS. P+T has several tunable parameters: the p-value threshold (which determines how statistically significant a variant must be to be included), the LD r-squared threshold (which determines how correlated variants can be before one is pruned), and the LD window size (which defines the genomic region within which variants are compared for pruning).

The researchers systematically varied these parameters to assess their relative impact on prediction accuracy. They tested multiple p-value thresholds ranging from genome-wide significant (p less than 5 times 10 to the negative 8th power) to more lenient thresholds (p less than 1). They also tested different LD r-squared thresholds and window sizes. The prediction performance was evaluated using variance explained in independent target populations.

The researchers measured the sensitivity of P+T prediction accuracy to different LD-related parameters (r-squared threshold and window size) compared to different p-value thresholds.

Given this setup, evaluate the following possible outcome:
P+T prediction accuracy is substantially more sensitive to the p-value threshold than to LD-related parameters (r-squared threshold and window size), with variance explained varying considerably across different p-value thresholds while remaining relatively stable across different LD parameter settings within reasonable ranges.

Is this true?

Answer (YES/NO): YES